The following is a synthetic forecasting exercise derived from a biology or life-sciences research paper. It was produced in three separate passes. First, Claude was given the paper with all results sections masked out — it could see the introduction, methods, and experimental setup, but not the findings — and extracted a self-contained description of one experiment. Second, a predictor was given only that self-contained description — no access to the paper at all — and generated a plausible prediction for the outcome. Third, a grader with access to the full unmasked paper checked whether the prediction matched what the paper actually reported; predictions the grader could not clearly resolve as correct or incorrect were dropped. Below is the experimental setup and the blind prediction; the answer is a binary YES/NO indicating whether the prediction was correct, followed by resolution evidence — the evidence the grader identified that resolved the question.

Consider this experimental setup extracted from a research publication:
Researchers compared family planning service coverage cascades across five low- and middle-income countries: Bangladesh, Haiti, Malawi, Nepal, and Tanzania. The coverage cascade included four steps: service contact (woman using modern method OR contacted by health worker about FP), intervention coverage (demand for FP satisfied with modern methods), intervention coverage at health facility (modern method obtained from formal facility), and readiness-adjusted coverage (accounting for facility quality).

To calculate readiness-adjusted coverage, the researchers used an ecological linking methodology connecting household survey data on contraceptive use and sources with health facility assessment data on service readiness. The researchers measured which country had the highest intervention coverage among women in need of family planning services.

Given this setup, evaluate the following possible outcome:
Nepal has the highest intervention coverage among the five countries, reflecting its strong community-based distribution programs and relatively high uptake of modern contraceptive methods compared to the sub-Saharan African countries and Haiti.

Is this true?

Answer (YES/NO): NO